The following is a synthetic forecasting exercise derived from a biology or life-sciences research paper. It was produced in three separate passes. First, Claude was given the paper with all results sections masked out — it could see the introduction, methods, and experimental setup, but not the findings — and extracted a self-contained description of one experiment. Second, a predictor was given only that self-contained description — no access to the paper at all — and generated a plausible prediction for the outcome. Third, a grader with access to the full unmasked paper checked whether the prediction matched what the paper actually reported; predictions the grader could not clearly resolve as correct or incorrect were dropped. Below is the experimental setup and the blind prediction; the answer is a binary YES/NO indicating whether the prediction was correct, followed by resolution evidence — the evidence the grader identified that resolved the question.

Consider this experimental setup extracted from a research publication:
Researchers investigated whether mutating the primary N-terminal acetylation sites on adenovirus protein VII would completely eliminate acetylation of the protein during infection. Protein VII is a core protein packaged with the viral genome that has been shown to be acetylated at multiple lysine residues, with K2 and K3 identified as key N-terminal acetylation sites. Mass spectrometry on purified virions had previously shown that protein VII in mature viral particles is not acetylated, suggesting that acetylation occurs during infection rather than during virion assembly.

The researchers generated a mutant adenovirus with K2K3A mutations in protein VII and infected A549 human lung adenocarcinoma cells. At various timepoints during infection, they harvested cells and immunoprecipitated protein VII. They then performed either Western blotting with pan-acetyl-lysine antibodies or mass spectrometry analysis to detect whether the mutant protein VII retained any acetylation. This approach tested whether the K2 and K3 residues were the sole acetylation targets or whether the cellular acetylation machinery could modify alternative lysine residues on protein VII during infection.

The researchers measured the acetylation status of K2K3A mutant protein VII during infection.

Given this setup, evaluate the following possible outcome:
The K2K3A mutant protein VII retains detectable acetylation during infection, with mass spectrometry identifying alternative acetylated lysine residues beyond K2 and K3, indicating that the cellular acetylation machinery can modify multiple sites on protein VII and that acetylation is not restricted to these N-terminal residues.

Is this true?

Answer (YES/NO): NO